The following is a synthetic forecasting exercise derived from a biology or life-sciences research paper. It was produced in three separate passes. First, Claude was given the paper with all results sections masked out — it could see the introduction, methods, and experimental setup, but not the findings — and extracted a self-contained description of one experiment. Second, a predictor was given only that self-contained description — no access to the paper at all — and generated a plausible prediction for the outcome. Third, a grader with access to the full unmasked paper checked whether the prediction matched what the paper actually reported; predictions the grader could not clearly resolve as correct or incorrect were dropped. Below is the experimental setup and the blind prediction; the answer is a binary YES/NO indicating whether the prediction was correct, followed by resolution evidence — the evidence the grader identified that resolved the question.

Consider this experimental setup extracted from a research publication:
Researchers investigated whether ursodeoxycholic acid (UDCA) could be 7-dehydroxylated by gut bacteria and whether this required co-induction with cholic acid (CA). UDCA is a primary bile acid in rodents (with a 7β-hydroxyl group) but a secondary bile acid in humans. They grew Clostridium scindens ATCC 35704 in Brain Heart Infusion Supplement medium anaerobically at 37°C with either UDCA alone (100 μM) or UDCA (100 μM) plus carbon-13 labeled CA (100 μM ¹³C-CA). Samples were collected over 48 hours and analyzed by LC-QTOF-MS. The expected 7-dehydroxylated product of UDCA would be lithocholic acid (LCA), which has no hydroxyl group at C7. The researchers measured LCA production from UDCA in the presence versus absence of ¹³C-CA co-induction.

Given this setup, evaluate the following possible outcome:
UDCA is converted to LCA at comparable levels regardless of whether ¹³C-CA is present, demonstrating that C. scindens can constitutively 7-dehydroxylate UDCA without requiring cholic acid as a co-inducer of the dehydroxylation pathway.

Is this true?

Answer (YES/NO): NO